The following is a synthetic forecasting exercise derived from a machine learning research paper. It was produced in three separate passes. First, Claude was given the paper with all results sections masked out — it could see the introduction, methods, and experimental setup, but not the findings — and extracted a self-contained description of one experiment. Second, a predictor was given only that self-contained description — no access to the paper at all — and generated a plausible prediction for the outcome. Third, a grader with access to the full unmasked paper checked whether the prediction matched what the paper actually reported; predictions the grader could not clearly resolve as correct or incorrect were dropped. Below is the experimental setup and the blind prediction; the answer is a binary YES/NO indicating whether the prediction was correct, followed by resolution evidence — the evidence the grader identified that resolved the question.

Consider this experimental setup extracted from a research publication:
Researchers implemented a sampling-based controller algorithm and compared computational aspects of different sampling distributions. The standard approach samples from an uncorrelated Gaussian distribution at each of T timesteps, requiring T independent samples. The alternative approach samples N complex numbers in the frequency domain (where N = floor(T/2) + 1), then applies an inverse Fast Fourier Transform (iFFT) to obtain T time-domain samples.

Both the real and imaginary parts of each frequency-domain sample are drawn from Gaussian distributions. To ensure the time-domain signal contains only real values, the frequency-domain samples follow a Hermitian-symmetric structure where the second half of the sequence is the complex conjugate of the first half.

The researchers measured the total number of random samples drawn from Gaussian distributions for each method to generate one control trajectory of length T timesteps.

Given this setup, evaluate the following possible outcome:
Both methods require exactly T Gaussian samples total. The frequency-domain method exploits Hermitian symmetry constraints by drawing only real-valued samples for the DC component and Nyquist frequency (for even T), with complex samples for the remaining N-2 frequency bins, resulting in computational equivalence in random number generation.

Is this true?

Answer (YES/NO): NO